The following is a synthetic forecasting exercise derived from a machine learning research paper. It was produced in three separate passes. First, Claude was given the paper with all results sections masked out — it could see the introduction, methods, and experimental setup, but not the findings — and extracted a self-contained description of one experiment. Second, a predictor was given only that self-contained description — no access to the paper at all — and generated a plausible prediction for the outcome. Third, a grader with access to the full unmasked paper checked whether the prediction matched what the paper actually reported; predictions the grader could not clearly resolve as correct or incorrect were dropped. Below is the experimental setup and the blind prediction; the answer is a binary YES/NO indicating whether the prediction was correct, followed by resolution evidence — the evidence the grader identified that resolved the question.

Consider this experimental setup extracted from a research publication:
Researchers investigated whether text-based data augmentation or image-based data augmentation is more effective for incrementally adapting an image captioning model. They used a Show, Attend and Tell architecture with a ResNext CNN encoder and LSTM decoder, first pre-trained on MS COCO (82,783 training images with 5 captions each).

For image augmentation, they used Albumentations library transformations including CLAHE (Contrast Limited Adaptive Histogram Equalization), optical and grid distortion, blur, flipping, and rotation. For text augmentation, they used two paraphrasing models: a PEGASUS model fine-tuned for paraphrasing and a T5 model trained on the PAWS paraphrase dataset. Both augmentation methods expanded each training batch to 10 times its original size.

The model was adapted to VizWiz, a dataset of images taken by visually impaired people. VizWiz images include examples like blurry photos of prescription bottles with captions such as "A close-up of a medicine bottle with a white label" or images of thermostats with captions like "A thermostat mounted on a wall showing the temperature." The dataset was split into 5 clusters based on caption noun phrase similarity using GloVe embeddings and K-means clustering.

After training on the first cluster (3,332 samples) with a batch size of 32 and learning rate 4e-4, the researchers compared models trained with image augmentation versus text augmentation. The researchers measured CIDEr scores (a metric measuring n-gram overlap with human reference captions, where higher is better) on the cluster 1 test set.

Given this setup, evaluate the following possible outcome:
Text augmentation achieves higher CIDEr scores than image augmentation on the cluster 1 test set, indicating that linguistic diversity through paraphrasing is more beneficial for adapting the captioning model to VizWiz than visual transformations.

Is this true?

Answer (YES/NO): YES